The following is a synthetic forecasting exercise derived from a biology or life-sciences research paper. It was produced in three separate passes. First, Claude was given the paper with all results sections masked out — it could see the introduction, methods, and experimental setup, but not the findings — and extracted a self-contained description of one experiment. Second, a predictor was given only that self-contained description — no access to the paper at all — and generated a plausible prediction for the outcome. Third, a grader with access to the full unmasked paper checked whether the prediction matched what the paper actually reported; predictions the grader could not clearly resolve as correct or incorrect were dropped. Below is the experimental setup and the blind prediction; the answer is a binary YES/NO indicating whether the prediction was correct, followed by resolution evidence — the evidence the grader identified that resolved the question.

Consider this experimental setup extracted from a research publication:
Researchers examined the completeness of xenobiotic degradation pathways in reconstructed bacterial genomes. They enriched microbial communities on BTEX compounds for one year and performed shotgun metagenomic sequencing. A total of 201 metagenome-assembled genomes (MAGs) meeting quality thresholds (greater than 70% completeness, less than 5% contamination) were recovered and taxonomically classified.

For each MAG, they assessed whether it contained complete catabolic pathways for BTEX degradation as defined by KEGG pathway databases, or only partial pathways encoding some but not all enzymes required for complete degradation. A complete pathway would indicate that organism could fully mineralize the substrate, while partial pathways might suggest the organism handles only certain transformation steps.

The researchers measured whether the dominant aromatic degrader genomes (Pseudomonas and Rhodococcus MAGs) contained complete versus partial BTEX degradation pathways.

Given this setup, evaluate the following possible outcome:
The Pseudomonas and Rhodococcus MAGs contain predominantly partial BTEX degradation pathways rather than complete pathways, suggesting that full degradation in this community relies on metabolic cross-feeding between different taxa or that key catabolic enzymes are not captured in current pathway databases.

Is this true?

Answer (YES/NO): YES